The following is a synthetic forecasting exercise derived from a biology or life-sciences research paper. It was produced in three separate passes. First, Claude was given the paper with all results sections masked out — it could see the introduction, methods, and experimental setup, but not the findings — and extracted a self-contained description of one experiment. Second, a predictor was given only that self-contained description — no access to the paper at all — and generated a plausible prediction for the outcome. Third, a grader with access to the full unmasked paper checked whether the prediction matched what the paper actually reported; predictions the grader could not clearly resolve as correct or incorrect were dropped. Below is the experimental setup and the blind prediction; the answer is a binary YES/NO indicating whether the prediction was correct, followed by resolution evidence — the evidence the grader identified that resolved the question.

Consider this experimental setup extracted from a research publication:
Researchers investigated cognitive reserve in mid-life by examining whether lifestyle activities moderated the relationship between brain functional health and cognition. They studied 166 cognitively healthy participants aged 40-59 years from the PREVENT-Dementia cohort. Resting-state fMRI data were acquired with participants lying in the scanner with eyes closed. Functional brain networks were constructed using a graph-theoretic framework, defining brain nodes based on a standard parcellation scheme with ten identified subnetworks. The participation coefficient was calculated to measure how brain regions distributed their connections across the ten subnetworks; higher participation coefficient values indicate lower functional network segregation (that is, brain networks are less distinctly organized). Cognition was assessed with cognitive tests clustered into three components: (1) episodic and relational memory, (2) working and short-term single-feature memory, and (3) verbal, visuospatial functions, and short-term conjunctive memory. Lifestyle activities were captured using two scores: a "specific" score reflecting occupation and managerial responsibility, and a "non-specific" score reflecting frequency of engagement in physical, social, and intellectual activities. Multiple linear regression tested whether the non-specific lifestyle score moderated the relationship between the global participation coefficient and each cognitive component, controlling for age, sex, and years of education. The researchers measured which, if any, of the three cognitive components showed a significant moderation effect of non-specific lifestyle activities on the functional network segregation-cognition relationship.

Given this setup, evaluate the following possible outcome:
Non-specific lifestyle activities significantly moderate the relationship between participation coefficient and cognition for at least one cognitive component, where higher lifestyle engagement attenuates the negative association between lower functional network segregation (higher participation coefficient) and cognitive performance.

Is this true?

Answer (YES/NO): YES